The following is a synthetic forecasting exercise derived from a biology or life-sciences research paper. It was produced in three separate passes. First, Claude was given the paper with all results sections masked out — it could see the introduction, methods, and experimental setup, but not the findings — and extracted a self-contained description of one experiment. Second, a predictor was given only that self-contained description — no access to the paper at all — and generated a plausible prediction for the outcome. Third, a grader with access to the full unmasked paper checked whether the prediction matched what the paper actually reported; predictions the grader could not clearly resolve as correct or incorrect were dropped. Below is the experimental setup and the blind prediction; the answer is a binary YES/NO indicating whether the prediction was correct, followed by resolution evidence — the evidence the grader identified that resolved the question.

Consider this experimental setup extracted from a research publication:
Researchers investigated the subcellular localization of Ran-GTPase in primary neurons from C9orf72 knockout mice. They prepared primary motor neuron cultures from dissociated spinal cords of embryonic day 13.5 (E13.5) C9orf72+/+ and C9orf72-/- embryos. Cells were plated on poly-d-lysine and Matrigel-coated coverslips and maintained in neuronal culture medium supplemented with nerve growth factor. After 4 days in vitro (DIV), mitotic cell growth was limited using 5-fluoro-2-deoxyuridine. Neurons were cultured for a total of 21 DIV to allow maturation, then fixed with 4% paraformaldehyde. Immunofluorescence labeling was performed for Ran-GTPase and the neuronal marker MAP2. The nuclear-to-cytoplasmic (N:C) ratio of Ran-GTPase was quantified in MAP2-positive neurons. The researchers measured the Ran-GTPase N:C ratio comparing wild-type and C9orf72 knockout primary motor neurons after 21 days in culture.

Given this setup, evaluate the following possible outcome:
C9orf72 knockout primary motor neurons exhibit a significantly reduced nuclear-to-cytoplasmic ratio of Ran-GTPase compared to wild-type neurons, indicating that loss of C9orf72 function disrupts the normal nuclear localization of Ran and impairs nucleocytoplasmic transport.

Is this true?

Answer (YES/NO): YES